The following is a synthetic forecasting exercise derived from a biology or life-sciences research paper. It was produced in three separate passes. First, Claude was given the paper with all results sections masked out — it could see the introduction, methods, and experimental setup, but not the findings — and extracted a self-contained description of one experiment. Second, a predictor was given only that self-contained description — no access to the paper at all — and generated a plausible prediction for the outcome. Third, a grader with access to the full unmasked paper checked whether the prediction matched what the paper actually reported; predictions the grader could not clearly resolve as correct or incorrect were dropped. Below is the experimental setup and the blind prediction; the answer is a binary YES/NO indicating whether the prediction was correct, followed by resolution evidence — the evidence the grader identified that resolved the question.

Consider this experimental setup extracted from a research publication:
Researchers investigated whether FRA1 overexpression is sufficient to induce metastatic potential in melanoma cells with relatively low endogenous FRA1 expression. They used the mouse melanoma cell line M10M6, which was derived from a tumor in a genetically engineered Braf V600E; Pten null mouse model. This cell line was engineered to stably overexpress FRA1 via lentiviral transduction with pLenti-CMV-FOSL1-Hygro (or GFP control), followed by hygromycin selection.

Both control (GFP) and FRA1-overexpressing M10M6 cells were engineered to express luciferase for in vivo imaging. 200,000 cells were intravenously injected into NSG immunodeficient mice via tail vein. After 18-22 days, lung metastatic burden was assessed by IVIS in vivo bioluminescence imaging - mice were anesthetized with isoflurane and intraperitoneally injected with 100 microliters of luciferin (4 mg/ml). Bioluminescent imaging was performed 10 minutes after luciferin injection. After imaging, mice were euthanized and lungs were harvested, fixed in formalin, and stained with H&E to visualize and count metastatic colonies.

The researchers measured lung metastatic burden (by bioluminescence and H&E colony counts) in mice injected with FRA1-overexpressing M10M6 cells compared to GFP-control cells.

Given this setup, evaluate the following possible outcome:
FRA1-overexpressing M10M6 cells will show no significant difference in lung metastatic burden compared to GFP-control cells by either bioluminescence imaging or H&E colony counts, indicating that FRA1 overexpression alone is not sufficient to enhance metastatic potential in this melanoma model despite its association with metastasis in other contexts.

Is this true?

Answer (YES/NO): NO